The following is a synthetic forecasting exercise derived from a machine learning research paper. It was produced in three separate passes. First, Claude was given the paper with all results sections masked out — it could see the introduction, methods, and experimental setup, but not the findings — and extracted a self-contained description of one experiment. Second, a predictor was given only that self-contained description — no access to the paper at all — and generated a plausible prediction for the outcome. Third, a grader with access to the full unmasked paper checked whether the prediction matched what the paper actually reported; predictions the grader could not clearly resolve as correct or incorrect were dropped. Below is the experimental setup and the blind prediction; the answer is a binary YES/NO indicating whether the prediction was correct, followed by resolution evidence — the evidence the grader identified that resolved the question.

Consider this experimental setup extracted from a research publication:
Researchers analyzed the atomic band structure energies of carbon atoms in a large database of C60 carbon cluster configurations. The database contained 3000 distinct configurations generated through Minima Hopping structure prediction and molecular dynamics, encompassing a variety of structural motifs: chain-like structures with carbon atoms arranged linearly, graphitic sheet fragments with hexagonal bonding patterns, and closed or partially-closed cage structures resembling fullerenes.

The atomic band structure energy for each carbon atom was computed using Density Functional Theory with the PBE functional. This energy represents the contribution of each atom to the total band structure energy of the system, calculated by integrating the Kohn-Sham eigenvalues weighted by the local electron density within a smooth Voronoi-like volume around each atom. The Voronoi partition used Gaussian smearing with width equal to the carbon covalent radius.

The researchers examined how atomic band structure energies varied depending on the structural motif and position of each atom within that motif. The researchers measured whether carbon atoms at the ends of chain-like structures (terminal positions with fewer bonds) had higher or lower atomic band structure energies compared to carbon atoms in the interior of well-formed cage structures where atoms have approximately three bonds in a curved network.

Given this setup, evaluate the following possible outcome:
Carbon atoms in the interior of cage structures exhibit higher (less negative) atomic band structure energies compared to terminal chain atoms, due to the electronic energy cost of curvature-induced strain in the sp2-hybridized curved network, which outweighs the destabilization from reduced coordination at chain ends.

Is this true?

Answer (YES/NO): NO